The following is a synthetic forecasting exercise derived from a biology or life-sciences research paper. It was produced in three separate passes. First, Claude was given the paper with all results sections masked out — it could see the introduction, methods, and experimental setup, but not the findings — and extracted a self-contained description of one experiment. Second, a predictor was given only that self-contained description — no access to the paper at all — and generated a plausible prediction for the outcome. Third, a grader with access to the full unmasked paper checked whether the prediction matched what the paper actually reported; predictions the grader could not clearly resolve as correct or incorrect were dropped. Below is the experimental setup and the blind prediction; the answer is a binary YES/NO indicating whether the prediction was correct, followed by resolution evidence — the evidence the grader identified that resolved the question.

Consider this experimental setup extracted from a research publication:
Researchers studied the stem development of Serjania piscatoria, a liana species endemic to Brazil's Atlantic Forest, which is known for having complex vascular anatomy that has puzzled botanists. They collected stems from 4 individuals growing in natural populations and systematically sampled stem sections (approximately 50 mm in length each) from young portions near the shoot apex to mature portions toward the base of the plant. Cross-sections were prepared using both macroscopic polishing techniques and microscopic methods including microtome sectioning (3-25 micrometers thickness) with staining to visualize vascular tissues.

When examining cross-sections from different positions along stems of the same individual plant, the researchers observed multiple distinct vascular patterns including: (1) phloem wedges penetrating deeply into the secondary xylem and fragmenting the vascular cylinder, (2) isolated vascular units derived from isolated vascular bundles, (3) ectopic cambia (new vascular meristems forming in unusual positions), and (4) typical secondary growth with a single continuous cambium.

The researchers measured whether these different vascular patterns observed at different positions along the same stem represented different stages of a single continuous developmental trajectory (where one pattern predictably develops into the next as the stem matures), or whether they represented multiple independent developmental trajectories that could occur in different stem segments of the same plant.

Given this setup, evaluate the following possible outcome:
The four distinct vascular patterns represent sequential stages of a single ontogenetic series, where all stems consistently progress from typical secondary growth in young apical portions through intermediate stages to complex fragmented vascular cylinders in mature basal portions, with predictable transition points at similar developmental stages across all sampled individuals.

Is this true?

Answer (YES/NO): NO